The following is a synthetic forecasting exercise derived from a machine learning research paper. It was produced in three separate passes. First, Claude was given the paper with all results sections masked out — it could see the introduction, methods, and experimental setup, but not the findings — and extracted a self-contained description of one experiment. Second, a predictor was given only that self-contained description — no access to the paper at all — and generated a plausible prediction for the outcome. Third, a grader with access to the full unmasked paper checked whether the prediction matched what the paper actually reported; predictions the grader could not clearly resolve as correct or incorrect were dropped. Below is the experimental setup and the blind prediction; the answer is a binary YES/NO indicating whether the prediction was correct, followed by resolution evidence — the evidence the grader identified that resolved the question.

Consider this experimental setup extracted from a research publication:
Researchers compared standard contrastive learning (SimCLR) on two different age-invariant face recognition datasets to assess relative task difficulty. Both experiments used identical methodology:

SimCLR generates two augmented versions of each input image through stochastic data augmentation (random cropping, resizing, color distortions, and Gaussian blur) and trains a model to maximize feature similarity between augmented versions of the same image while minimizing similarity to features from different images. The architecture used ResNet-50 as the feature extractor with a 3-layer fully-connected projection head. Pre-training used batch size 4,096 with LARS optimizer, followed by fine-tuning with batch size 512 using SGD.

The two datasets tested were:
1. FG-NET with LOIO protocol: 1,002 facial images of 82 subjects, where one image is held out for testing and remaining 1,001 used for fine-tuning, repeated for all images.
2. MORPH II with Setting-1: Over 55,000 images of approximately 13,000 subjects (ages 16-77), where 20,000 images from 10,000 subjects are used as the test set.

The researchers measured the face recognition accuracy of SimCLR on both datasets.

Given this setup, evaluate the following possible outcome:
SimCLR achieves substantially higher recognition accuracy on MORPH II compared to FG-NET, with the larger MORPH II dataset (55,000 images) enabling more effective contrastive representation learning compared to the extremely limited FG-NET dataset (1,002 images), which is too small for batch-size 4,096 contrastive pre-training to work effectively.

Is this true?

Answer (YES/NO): NO